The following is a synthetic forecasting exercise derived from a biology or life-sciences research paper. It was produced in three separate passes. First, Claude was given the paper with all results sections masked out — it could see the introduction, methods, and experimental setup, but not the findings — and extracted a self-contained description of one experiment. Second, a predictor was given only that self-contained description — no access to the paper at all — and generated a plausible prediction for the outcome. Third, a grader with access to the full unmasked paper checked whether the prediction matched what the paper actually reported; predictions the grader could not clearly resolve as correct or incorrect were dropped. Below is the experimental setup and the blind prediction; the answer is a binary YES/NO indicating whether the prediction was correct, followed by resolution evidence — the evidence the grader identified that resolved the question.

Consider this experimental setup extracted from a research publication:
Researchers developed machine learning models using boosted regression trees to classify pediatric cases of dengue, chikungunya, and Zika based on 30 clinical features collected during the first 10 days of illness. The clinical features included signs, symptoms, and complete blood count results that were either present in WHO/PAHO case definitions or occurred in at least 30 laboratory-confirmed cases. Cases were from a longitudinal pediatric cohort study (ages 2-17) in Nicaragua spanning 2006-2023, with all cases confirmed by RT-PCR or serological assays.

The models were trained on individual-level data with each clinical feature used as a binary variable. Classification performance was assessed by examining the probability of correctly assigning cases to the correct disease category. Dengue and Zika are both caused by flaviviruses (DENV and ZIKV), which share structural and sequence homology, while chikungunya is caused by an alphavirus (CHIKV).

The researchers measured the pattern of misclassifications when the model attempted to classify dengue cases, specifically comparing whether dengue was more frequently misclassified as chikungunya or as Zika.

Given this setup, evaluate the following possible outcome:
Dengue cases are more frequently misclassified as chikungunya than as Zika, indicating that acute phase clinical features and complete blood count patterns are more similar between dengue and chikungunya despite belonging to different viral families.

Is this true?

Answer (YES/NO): NO